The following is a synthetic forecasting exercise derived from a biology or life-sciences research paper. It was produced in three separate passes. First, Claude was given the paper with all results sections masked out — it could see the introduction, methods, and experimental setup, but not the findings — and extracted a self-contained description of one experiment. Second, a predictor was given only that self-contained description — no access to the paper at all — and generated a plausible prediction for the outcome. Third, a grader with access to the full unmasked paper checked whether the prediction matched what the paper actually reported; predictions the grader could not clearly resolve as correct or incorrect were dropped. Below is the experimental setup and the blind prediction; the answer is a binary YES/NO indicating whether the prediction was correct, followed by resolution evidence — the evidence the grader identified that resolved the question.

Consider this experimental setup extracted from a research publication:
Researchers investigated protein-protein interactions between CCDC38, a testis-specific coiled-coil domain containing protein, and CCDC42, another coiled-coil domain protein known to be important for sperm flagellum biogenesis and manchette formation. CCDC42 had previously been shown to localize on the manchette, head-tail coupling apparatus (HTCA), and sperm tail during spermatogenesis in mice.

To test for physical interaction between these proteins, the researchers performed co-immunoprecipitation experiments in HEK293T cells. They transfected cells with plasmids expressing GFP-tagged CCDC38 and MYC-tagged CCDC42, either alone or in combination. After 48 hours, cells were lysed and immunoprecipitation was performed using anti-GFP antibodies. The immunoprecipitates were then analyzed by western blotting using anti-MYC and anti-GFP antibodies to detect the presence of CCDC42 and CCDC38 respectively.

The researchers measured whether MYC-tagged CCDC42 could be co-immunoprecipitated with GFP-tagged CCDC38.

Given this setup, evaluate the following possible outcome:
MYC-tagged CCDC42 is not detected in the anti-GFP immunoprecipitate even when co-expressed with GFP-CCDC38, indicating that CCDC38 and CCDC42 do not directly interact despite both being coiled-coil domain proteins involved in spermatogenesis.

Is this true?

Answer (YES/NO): NO